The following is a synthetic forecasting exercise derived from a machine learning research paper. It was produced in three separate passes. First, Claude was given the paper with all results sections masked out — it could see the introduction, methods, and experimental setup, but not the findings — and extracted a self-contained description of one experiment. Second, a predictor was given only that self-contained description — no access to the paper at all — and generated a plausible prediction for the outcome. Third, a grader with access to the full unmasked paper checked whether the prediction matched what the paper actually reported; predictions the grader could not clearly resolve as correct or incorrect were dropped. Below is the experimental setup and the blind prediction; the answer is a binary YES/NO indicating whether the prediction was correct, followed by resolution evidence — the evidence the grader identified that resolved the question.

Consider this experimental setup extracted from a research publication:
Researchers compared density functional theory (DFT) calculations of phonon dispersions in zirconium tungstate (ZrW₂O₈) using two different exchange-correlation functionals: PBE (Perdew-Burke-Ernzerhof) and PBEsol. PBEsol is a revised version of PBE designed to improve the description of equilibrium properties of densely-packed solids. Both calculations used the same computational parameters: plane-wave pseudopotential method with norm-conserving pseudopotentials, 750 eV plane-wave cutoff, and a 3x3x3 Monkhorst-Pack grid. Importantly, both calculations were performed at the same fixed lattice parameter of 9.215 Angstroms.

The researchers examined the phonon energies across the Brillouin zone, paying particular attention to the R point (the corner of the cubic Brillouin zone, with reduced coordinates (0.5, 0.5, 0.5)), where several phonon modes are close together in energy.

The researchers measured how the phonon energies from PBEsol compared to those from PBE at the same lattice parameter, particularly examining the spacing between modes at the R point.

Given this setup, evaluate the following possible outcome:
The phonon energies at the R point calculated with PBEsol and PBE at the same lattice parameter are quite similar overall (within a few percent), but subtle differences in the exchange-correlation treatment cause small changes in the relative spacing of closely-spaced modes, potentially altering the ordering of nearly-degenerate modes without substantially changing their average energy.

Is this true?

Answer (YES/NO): NO